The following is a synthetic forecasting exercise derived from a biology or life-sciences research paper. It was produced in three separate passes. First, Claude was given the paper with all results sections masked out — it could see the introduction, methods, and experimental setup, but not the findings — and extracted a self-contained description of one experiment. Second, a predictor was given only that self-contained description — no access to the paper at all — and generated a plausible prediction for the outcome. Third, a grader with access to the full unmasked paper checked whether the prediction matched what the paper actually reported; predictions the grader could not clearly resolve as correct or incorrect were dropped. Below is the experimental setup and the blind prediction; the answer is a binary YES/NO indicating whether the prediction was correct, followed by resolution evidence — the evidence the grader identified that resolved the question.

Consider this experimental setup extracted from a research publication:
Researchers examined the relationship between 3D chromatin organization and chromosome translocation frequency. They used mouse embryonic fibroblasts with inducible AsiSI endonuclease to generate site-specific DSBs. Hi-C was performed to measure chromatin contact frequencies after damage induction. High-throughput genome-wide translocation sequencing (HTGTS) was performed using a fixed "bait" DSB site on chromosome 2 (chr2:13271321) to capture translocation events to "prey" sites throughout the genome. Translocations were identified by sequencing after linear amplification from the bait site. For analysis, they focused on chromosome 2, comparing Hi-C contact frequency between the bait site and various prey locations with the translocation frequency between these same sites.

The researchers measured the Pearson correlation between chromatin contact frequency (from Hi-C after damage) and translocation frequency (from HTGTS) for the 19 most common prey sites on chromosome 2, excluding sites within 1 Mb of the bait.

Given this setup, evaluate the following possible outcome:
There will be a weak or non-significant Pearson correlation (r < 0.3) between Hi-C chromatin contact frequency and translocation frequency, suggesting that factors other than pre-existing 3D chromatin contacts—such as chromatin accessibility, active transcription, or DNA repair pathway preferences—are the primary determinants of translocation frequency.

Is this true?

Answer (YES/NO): NO